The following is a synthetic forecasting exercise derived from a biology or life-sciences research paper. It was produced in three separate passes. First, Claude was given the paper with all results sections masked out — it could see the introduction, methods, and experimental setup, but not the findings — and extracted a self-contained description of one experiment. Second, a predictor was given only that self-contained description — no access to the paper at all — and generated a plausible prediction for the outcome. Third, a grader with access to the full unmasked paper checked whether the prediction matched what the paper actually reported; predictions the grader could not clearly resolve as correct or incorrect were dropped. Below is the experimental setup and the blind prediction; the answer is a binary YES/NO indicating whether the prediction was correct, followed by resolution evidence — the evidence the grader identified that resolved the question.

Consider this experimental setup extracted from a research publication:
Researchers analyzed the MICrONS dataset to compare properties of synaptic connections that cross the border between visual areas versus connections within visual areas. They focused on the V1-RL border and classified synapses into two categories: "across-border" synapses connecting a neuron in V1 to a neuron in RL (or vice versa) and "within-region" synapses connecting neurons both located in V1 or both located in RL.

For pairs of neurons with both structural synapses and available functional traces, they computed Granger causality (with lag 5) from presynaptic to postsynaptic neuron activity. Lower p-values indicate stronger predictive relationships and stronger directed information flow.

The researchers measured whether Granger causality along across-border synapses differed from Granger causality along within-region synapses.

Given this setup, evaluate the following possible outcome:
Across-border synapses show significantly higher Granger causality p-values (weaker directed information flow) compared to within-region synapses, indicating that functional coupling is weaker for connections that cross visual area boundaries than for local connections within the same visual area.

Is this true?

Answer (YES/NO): NO